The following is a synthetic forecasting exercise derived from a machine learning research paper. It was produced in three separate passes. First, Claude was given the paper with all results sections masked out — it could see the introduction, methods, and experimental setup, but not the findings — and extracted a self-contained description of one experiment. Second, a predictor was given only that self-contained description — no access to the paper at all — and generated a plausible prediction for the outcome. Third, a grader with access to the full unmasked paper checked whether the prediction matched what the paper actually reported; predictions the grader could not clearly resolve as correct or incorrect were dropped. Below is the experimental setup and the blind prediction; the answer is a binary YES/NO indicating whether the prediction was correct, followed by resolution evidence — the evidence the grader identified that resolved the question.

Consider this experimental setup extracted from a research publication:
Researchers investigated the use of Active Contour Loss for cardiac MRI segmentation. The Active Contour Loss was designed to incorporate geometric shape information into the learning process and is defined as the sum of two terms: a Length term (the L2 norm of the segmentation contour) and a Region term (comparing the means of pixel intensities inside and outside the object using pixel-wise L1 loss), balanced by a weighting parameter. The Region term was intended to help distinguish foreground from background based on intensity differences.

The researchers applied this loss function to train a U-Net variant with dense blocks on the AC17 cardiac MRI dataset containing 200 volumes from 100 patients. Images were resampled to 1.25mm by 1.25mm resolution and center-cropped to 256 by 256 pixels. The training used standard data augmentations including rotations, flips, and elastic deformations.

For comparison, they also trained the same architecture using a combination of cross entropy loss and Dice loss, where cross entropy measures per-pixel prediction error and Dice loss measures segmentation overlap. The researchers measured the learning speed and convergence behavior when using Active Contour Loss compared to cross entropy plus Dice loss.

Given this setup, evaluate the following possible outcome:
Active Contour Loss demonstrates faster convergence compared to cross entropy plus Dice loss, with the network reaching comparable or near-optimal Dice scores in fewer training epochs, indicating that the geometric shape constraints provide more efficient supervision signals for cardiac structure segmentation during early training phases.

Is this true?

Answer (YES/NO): NO